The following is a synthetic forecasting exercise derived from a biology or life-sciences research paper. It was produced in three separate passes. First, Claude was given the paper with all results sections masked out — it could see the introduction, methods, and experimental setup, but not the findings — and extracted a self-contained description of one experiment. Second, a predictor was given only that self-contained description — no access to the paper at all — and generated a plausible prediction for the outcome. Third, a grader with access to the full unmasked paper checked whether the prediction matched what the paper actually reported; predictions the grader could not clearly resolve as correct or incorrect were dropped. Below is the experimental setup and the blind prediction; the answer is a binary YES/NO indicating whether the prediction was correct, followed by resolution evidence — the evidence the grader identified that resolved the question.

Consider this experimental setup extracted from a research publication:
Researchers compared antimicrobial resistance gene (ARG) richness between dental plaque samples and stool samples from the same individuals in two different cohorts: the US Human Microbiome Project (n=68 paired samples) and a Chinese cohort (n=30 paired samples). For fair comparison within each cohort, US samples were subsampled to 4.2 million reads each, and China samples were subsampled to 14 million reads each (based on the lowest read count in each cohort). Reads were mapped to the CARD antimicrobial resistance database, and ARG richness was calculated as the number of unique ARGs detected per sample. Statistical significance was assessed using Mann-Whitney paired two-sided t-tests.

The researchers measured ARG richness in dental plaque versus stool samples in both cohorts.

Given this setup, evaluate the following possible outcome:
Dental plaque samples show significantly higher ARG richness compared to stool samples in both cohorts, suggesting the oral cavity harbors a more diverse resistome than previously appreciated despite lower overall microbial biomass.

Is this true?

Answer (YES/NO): NO